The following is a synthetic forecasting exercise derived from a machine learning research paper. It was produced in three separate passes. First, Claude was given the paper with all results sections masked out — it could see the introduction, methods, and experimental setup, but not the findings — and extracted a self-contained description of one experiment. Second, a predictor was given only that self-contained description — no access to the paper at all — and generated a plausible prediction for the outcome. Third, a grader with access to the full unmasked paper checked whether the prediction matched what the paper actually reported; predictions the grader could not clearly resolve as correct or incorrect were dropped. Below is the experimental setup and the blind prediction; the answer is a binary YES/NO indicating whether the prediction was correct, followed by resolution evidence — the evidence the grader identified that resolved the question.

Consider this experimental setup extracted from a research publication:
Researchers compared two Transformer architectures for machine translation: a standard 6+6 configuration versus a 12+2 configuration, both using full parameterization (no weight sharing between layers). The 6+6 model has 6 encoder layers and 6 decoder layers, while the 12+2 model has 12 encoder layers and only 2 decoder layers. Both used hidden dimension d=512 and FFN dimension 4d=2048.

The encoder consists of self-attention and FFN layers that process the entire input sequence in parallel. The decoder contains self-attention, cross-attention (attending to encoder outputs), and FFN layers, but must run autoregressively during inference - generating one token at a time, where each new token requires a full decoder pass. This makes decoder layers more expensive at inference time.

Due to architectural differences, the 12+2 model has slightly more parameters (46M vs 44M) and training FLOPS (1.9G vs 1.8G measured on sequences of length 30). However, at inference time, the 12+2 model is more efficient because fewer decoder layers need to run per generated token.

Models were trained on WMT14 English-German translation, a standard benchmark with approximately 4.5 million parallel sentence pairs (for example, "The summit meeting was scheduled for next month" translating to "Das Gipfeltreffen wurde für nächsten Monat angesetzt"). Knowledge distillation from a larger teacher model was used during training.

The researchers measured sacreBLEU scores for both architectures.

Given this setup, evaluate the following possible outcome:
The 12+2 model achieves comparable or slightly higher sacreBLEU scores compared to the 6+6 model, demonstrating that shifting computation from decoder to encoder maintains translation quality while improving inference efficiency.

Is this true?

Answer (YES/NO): YES